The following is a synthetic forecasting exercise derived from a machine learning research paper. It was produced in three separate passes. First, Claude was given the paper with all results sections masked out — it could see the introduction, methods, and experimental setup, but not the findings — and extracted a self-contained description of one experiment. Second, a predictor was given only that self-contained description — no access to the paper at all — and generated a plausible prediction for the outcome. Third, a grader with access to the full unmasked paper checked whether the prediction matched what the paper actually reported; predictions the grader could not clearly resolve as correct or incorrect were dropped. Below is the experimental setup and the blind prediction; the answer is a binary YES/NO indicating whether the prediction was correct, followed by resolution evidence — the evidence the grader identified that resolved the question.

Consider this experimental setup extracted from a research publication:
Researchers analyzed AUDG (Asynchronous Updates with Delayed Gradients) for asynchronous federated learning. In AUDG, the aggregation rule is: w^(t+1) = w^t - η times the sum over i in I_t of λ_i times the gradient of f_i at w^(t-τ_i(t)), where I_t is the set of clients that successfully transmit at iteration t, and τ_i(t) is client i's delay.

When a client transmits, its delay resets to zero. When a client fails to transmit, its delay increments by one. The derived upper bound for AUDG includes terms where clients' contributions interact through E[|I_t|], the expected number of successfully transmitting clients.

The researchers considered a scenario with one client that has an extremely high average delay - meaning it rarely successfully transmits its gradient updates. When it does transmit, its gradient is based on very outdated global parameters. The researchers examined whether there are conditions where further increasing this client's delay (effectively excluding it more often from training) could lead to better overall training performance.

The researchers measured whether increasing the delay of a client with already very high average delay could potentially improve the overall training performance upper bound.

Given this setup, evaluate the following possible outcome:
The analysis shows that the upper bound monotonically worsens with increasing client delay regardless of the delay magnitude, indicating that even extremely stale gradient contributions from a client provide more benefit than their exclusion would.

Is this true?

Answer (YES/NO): NO